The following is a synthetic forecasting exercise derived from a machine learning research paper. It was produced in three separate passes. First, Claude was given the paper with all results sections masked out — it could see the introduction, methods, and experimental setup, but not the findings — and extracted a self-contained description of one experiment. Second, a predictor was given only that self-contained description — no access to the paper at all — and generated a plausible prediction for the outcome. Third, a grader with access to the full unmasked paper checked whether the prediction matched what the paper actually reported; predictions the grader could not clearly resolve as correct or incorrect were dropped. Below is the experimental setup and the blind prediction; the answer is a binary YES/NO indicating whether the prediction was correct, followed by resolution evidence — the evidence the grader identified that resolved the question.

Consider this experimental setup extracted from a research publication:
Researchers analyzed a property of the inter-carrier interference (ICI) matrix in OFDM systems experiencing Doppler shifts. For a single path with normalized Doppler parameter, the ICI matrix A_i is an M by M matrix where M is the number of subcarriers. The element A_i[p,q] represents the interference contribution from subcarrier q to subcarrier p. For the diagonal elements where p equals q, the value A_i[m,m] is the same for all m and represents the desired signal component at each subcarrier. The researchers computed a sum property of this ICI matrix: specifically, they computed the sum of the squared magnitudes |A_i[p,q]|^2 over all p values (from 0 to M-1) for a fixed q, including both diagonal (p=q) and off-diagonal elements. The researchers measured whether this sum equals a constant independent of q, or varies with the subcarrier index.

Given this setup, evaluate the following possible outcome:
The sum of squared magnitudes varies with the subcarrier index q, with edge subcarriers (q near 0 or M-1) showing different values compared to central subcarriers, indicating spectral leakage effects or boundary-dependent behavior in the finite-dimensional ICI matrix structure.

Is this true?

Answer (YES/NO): NO